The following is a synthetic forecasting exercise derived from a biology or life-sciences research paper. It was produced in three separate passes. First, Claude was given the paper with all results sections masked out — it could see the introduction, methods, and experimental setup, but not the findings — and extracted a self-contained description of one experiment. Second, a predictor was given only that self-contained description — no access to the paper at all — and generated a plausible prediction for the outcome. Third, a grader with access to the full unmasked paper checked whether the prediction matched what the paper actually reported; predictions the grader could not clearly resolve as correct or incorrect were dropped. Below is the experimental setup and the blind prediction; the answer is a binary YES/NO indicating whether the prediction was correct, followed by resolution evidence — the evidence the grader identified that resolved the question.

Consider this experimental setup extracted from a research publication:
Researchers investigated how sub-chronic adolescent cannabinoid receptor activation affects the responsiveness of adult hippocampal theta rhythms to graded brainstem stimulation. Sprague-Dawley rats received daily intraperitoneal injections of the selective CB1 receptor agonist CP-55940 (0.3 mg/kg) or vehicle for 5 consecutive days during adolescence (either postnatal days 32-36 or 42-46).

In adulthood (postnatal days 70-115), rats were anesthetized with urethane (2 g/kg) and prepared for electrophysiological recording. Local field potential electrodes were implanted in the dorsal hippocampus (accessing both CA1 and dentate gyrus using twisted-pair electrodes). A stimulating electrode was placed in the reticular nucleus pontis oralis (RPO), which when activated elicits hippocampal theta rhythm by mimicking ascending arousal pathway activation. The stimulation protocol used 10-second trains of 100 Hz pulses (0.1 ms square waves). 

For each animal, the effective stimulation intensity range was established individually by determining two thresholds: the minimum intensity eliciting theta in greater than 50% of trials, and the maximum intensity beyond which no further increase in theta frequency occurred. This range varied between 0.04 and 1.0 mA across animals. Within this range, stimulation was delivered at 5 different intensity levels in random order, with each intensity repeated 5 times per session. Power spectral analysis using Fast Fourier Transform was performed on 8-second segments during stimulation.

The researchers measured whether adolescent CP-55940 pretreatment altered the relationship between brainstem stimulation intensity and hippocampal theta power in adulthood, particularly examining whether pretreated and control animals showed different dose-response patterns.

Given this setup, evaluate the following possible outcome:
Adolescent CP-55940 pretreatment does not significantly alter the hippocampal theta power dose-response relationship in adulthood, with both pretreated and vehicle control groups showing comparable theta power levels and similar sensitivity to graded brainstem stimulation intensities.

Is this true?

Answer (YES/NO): NO